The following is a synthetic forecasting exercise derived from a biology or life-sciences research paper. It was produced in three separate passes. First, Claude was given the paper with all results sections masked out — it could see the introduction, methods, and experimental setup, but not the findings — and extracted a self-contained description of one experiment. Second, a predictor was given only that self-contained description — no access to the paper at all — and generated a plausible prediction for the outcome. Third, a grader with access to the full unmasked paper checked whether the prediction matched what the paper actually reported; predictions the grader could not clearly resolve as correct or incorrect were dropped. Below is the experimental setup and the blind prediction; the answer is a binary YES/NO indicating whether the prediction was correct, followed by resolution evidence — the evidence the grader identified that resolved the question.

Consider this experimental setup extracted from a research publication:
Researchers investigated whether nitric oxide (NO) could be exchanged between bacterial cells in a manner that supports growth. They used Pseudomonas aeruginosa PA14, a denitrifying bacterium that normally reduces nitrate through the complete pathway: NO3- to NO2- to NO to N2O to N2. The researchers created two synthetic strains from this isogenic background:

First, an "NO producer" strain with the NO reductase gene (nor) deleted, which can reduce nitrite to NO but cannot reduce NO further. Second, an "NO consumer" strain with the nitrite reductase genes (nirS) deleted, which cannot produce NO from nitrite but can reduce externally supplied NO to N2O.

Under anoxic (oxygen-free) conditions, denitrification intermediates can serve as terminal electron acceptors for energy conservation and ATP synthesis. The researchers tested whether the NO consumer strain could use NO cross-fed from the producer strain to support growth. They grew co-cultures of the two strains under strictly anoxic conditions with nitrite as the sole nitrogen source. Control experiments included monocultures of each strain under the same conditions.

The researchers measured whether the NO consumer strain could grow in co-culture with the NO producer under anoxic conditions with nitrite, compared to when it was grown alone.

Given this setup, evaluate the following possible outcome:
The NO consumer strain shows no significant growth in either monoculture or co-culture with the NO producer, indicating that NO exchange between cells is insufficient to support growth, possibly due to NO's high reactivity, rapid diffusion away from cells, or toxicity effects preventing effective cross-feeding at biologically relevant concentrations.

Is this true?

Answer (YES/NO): NO